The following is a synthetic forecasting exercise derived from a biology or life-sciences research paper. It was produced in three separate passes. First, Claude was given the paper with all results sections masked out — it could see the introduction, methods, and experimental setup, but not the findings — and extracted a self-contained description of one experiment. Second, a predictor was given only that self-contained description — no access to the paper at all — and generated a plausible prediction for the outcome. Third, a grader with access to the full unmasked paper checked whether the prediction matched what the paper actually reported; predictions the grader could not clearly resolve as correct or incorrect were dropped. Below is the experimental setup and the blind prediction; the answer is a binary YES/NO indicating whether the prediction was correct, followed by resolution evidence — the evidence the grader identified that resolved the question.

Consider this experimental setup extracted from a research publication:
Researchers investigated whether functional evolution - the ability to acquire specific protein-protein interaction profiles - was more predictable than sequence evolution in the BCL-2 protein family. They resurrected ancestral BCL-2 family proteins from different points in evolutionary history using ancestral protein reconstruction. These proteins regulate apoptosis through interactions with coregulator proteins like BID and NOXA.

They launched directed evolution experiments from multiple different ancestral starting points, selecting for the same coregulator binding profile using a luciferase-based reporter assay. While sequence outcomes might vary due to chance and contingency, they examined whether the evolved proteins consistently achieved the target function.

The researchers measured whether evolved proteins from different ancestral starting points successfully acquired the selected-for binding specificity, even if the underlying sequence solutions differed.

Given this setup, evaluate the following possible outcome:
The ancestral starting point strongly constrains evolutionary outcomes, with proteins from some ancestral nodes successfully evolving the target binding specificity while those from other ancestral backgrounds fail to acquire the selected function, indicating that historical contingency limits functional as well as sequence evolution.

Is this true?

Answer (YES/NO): NO